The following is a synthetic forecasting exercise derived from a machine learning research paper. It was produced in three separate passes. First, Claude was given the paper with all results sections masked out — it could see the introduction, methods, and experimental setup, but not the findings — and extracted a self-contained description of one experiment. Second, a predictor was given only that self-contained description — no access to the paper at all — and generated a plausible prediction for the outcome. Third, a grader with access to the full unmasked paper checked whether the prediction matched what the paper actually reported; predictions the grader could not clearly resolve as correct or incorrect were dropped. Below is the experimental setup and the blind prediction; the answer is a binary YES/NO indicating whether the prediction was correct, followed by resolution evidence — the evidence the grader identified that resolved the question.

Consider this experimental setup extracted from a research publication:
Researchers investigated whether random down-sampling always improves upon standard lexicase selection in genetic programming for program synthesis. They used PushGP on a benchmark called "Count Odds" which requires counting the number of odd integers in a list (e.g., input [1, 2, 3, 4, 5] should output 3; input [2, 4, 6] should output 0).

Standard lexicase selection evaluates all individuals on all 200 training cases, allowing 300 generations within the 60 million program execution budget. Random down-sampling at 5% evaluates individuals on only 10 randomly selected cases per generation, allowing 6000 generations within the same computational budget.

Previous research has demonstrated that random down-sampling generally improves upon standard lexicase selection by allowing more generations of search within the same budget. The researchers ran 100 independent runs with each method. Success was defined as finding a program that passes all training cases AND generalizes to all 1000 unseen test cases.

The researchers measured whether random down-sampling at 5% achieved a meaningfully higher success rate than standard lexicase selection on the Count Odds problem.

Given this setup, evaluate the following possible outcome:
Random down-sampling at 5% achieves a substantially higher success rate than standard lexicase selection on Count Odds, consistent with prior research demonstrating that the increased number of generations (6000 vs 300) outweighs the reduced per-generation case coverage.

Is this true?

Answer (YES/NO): NO